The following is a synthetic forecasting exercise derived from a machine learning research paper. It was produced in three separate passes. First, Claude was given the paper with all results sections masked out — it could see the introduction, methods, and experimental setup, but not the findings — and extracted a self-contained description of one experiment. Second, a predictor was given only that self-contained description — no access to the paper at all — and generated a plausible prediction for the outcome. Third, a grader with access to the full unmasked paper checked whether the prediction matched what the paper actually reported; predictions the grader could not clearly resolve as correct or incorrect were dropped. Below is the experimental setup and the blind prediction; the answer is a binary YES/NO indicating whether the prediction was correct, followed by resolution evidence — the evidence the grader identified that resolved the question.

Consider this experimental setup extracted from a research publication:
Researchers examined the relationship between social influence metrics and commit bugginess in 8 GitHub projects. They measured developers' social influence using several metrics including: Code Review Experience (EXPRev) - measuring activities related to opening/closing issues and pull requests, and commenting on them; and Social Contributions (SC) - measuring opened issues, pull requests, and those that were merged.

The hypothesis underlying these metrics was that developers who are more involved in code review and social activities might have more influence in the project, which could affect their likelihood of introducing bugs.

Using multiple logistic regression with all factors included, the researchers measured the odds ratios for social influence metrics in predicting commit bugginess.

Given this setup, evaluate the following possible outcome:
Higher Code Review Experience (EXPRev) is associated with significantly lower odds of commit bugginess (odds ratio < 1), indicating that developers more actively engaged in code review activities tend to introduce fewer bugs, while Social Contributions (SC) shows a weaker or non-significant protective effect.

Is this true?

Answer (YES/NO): NO